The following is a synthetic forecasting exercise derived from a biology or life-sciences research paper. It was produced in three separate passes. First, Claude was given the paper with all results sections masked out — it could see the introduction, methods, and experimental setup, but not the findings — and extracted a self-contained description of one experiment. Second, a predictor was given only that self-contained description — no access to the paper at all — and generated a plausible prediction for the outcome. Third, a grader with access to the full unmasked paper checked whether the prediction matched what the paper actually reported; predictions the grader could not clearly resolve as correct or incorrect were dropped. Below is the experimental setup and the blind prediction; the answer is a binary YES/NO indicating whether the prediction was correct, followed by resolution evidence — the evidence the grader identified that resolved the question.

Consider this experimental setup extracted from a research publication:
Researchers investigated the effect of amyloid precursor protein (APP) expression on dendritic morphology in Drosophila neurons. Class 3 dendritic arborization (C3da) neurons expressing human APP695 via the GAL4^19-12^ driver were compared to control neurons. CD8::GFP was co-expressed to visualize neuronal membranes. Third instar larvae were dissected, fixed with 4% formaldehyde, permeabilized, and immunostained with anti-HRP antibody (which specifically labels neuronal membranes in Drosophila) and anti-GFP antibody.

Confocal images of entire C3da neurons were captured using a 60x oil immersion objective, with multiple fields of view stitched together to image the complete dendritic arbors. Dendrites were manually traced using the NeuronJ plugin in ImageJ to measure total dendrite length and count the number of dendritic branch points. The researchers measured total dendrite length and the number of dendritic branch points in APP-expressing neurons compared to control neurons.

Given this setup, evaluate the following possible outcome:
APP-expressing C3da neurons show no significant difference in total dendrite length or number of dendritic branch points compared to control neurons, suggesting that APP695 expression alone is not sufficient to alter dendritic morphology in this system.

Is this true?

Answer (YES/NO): NO